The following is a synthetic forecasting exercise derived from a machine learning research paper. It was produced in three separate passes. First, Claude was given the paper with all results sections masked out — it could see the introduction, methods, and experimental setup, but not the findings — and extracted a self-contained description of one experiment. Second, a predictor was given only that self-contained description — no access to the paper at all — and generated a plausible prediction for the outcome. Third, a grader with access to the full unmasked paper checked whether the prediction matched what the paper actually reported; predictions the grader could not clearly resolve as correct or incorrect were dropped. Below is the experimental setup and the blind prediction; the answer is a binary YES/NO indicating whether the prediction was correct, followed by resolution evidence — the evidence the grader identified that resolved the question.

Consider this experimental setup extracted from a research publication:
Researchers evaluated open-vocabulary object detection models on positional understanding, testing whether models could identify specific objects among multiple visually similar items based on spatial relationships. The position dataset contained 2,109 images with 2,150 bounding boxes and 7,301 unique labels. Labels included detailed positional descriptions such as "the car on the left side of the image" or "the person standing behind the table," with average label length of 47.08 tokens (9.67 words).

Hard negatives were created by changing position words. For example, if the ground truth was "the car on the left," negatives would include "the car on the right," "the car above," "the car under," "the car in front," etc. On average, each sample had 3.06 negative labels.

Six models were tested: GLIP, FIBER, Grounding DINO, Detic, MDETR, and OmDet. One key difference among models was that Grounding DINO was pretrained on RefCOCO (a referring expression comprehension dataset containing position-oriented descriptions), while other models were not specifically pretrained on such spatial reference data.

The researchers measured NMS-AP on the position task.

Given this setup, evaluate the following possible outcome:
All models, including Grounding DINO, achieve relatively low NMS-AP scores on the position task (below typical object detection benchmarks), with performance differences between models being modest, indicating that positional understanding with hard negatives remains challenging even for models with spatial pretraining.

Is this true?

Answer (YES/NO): NO